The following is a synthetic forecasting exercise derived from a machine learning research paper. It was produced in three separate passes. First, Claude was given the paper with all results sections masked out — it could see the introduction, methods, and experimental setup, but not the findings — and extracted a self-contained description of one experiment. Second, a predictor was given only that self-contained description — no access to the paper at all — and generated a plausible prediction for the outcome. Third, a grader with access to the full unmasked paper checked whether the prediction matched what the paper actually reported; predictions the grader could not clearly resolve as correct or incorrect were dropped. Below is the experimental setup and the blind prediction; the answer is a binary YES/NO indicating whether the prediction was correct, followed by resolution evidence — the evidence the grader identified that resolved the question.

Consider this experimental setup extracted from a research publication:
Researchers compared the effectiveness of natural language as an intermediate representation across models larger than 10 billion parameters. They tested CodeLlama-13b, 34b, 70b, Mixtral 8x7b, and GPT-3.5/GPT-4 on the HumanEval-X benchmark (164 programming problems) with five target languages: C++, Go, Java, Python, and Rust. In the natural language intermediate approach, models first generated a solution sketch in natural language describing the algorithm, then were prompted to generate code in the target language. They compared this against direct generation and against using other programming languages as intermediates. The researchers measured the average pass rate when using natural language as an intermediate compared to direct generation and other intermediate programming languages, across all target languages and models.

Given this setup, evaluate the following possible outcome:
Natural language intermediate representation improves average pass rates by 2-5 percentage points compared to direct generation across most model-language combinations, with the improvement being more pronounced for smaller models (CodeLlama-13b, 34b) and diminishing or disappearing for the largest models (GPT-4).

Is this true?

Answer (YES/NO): NO